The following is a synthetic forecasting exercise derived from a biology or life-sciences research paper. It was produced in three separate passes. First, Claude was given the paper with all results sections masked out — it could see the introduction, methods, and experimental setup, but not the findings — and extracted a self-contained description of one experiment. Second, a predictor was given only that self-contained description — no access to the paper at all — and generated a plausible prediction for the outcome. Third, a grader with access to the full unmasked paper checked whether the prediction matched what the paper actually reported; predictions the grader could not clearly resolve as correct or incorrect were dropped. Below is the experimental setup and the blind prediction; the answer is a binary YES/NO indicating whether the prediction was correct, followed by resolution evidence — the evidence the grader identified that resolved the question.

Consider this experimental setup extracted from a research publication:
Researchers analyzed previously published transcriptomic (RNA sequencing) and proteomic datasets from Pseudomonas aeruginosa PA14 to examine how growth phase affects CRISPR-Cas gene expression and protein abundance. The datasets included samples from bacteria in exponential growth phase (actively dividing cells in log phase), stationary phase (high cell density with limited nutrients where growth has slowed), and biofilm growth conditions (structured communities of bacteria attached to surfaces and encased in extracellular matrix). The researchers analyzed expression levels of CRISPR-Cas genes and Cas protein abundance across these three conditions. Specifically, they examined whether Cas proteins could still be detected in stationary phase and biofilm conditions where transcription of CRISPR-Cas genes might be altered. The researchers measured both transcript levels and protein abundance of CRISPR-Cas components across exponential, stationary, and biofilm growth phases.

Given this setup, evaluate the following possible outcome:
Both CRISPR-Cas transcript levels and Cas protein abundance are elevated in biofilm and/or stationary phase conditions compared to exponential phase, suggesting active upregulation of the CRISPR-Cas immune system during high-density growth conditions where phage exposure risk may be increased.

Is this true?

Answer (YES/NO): NO